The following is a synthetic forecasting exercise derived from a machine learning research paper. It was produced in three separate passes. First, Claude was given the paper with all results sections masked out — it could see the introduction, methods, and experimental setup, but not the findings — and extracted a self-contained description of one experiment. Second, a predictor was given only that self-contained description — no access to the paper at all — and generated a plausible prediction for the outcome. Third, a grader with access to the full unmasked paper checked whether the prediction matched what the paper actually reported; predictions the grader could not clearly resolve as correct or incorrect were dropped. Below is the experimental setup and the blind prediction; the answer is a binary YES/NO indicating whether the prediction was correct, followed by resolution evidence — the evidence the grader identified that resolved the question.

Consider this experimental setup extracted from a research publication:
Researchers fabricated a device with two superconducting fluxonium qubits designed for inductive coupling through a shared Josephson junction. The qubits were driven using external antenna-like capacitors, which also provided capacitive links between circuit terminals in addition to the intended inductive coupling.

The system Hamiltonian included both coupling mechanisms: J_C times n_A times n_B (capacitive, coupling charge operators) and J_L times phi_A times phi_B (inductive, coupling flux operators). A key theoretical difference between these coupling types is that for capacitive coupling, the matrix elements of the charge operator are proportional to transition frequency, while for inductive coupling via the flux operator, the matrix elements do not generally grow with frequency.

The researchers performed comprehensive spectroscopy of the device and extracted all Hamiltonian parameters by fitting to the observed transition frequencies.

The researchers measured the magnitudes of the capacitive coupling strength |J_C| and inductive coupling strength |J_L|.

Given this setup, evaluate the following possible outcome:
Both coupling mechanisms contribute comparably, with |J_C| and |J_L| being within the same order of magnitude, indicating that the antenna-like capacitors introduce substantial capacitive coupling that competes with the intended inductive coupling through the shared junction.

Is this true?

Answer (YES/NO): NO